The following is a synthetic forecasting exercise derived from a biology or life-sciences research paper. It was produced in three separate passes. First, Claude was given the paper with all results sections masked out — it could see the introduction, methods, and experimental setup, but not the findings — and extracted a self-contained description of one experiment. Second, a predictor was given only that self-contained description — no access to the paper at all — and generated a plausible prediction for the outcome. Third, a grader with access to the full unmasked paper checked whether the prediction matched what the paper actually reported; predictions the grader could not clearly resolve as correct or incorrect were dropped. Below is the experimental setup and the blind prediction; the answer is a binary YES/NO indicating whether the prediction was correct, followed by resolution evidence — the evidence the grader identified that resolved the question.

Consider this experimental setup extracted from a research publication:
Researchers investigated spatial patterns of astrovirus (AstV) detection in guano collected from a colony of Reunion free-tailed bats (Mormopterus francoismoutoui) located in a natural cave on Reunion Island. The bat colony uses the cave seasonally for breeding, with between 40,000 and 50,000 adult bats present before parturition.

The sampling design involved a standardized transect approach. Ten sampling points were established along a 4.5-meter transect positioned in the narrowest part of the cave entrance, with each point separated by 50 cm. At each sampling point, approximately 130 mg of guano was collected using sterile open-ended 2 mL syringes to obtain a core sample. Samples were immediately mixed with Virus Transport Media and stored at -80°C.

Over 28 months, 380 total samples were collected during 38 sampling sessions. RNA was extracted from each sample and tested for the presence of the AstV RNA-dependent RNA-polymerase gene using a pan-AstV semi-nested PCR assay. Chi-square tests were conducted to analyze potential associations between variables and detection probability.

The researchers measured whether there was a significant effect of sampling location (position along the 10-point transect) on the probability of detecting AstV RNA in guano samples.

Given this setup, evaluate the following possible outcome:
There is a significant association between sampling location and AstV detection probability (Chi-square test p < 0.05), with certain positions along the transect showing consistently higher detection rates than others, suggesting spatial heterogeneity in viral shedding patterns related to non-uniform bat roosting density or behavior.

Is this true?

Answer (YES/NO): NO